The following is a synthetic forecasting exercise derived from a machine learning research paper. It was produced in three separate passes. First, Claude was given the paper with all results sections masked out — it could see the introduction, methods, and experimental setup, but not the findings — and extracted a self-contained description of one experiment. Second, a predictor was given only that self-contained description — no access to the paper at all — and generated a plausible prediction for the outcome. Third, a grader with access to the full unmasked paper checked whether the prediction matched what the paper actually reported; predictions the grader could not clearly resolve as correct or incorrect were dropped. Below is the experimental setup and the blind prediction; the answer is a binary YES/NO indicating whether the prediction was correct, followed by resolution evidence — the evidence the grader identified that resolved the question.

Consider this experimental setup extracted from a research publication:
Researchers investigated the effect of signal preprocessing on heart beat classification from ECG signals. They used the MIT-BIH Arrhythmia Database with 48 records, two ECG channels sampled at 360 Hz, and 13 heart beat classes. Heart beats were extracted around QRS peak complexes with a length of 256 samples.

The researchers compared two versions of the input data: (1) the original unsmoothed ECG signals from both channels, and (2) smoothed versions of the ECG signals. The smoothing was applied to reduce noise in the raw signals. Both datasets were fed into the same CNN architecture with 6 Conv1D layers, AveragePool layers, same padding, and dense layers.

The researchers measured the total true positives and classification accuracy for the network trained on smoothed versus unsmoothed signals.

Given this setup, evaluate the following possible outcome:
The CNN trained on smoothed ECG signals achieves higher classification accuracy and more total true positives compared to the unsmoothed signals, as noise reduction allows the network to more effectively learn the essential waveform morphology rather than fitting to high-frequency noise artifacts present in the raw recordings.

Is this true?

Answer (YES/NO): NO